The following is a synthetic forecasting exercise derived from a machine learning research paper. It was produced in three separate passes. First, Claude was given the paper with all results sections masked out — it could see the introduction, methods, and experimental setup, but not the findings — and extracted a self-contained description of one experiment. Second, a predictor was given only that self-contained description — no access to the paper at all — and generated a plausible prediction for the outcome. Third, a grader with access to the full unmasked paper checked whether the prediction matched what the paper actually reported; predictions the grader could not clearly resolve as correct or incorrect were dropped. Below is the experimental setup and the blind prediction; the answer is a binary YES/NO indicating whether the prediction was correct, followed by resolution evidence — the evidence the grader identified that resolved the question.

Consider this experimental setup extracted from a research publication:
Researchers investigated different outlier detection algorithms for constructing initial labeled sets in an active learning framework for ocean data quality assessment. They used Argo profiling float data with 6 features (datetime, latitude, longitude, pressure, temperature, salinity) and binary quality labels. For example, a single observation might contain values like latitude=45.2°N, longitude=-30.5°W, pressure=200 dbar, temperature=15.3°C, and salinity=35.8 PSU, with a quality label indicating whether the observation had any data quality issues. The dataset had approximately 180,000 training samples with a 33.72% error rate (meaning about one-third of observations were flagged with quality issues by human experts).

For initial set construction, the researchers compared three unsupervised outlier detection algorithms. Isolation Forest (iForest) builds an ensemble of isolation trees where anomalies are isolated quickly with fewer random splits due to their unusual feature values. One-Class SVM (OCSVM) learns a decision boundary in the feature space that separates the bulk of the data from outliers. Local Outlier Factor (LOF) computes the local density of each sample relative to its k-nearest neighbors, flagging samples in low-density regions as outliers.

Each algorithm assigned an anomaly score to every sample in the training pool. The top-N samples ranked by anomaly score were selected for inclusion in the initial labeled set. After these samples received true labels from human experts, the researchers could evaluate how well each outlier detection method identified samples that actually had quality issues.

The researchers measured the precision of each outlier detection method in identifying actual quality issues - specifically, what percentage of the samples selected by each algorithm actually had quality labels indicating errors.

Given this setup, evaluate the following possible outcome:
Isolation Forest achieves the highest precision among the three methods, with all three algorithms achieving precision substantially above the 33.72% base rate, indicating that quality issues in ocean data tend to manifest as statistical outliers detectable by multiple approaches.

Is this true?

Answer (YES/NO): NO